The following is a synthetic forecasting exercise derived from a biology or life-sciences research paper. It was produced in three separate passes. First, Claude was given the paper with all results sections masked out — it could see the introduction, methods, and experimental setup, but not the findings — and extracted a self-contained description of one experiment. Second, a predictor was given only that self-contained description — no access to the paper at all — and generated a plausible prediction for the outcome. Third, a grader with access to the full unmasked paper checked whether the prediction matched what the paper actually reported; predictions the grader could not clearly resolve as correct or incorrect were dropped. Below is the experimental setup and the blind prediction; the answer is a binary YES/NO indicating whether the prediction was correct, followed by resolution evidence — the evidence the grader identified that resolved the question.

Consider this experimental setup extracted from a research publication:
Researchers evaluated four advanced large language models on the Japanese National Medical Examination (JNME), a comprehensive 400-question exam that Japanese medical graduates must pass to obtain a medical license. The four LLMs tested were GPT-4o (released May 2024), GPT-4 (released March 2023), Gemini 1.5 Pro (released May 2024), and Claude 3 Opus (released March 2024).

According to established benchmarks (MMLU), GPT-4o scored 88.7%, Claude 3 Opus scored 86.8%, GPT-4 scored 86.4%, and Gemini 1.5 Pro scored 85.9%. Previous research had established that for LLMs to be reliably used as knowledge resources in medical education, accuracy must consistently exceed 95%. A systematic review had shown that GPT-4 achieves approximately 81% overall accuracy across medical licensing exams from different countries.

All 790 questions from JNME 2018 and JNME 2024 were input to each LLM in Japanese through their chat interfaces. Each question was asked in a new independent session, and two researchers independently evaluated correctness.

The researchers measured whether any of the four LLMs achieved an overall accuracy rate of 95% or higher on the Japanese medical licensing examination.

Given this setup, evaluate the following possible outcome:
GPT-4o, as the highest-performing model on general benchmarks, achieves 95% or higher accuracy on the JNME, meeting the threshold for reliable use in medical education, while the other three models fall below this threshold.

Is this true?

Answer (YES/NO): NO